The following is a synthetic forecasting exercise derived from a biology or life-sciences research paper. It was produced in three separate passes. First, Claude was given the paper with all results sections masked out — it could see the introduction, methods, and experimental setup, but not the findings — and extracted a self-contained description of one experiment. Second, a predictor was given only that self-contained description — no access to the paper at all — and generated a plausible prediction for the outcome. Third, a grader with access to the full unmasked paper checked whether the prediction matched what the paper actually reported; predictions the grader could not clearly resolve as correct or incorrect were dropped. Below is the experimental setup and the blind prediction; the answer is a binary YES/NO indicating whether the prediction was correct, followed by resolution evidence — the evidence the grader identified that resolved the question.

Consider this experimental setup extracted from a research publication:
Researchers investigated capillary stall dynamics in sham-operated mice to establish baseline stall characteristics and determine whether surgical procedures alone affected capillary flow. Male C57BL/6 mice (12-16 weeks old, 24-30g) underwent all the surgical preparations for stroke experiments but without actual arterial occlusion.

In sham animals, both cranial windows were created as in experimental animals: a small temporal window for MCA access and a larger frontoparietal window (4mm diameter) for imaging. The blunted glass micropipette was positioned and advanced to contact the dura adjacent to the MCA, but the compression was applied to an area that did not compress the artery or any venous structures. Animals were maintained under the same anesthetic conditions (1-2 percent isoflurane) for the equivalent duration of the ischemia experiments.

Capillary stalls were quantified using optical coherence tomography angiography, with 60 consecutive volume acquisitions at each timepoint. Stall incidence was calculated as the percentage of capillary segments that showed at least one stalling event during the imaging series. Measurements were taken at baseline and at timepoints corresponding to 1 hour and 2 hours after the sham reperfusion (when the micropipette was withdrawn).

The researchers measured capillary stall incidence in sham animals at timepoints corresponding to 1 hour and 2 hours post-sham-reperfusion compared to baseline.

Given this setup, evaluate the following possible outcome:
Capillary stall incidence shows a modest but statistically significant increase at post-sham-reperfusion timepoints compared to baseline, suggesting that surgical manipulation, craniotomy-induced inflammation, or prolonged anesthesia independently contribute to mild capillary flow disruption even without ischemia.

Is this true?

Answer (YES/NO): NO